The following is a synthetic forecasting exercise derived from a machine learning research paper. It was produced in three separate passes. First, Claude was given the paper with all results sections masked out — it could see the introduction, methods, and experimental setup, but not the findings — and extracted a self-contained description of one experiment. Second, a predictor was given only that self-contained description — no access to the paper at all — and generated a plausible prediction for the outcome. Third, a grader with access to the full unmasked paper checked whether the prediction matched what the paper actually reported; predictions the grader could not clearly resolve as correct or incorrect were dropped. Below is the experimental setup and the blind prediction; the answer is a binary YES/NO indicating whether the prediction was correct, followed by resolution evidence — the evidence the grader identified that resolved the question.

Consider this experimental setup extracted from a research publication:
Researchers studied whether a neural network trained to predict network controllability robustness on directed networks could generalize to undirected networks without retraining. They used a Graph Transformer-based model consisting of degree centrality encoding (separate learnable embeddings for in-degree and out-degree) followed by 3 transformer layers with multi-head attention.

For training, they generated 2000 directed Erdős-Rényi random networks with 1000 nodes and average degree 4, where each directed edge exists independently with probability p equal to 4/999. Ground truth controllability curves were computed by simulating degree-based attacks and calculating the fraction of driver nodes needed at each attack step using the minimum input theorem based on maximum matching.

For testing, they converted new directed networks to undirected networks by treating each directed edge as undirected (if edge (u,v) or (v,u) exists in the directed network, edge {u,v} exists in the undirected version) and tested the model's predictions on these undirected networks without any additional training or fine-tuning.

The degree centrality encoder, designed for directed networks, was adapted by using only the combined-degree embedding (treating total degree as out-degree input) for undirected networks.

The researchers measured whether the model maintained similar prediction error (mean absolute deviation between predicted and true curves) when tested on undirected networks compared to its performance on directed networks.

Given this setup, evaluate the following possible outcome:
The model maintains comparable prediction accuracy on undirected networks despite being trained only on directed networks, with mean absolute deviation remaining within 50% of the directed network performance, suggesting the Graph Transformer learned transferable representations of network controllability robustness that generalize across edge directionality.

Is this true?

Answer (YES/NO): NO